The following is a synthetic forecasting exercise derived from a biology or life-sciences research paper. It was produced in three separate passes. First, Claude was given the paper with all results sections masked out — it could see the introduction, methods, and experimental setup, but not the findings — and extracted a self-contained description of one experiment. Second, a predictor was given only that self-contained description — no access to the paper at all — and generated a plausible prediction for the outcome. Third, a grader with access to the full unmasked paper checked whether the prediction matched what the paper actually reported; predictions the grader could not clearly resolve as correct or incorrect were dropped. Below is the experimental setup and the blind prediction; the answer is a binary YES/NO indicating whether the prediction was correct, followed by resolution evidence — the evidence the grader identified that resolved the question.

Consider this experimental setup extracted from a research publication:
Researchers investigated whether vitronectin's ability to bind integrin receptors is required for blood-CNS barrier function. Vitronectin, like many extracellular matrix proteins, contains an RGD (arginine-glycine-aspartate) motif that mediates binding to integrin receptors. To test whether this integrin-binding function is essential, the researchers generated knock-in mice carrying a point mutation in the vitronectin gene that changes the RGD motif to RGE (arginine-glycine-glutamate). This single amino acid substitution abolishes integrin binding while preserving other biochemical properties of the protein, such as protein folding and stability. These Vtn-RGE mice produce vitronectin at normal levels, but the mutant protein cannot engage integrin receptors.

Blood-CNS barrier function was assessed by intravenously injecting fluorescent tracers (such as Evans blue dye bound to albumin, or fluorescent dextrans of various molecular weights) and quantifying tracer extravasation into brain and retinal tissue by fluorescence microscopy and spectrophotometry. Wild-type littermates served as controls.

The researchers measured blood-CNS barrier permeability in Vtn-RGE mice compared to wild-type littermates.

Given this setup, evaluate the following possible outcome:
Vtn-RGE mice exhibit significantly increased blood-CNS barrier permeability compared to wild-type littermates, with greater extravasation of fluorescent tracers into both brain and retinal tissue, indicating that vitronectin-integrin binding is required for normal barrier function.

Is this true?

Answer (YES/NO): YES